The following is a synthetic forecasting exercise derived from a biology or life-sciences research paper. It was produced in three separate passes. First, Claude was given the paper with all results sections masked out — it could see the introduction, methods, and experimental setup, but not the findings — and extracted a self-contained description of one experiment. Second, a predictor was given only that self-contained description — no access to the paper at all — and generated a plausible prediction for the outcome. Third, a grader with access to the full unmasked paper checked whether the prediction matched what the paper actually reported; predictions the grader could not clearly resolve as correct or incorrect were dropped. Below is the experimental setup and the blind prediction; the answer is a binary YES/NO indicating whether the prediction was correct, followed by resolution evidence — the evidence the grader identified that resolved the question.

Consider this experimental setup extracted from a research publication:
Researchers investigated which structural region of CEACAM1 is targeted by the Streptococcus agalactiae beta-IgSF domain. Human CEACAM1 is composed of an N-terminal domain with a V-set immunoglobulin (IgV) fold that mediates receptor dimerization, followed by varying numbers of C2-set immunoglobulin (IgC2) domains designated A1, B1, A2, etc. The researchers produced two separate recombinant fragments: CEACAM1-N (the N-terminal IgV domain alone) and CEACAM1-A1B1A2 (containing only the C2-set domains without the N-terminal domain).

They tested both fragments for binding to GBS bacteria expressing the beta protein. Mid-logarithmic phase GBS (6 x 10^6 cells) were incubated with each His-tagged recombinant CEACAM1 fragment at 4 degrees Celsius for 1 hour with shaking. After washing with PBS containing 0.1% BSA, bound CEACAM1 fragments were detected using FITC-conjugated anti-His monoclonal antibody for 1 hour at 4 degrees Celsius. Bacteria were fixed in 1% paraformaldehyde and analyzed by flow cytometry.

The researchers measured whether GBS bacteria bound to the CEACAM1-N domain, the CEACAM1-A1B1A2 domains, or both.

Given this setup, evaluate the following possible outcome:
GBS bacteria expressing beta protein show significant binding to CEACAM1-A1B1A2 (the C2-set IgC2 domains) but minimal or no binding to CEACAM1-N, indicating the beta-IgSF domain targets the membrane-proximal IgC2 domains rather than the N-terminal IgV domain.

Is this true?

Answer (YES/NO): NO